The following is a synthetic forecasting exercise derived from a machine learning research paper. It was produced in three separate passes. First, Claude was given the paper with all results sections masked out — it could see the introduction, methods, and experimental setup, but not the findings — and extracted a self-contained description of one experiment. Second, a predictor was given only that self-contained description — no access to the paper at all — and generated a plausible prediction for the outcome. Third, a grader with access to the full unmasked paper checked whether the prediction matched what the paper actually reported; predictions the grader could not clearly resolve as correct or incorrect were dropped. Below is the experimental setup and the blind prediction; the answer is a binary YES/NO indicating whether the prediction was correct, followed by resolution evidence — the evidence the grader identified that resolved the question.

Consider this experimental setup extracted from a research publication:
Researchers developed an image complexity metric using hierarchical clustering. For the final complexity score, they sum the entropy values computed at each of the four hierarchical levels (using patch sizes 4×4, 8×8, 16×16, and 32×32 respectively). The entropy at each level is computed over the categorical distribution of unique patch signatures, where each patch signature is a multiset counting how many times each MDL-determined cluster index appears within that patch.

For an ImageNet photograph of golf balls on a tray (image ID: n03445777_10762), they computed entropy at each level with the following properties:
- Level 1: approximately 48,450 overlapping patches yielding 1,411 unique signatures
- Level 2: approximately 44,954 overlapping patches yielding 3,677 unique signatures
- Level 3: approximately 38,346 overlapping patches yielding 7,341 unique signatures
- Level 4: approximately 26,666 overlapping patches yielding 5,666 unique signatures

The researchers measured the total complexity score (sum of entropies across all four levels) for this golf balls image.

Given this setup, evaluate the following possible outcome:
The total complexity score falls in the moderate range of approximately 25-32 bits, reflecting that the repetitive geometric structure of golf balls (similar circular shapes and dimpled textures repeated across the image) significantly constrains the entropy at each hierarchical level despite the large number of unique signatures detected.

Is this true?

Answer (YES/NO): NO